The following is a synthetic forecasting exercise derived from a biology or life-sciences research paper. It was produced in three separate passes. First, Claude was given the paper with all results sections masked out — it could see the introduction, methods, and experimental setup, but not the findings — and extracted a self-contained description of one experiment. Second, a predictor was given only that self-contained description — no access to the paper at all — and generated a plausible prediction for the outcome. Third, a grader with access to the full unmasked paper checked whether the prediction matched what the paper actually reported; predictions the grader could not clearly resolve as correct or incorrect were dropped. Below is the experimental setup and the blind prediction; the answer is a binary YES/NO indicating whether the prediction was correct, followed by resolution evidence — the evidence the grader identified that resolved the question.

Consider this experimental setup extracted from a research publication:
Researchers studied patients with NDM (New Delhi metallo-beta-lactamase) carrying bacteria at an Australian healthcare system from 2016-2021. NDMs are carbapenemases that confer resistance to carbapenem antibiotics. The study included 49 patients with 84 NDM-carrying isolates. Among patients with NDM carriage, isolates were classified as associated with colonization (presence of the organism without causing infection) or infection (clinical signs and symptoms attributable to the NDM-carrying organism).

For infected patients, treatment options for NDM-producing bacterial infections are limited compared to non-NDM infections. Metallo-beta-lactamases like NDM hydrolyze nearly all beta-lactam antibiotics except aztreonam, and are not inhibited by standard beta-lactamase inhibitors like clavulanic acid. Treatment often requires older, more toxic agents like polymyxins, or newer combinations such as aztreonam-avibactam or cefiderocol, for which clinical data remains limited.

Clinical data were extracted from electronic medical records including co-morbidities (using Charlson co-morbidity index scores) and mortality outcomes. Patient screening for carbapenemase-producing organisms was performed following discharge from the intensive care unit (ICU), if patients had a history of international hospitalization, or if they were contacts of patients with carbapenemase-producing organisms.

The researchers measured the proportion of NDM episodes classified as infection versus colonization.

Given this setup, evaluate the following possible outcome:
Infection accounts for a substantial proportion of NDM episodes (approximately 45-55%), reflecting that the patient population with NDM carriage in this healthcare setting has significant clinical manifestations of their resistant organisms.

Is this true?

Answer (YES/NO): NO